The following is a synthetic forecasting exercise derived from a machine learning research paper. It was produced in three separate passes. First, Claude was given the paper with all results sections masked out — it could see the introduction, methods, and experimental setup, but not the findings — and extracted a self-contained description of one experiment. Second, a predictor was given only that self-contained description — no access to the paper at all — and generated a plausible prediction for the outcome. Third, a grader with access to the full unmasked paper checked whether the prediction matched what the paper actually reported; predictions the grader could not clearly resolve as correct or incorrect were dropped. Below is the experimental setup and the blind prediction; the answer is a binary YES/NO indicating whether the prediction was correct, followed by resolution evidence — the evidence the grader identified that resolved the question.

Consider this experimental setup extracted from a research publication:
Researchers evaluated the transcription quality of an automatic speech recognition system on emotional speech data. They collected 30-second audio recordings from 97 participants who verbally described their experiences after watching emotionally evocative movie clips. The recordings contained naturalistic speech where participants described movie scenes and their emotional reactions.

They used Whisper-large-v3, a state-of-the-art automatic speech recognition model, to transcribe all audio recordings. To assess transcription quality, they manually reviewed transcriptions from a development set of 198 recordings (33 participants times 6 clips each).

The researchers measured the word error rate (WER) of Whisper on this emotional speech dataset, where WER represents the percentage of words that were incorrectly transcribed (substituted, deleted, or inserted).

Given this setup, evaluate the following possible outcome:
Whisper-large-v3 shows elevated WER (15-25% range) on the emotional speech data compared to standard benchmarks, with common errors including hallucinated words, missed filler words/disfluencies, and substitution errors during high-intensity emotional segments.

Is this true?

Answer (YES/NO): NO